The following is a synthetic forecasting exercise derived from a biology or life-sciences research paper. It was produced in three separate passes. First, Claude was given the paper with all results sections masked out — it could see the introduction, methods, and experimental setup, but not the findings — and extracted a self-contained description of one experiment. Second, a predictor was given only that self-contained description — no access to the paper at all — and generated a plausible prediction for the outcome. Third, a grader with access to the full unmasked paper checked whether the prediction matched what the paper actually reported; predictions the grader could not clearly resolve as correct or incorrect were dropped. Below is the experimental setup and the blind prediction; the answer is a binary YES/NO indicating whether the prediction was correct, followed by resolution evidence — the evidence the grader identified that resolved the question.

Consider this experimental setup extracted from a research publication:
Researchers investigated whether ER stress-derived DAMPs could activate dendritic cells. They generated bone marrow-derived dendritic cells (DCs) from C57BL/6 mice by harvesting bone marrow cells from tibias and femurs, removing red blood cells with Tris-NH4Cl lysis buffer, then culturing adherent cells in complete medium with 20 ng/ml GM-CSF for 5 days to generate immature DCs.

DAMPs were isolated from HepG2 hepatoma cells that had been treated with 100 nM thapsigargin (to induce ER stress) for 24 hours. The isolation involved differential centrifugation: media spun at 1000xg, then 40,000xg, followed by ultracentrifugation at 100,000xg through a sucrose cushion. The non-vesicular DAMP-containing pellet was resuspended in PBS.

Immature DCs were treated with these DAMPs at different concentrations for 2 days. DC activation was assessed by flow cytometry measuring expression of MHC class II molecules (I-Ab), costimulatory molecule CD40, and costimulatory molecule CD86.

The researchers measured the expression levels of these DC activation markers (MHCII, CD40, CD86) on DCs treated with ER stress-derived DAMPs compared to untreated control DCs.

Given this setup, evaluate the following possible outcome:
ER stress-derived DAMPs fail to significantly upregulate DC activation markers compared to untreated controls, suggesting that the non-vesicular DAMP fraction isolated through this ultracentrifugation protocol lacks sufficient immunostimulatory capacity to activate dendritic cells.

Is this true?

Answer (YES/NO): NO